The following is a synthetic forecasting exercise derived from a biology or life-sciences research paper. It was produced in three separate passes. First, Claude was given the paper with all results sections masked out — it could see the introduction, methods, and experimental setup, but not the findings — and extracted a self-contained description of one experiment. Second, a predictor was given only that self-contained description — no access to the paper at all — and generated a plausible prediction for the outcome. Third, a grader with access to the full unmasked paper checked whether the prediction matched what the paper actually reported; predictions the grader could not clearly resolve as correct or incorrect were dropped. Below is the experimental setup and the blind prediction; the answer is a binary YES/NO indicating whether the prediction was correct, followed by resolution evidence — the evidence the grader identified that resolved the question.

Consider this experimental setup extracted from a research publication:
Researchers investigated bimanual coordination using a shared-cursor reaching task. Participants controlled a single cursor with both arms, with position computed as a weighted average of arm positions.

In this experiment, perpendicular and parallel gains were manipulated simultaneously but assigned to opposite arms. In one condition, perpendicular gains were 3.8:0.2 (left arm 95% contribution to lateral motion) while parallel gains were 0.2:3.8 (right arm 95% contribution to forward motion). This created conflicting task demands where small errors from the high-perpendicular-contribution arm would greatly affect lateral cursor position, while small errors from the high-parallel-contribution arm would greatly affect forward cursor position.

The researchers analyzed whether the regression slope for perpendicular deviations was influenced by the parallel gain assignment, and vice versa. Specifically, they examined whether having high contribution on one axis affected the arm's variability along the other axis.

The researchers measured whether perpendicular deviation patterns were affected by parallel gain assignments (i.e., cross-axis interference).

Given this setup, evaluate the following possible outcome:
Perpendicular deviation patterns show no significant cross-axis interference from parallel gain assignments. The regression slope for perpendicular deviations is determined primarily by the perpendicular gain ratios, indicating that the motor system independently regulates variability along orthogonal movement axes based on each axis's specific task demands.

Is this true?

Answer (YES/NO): YES